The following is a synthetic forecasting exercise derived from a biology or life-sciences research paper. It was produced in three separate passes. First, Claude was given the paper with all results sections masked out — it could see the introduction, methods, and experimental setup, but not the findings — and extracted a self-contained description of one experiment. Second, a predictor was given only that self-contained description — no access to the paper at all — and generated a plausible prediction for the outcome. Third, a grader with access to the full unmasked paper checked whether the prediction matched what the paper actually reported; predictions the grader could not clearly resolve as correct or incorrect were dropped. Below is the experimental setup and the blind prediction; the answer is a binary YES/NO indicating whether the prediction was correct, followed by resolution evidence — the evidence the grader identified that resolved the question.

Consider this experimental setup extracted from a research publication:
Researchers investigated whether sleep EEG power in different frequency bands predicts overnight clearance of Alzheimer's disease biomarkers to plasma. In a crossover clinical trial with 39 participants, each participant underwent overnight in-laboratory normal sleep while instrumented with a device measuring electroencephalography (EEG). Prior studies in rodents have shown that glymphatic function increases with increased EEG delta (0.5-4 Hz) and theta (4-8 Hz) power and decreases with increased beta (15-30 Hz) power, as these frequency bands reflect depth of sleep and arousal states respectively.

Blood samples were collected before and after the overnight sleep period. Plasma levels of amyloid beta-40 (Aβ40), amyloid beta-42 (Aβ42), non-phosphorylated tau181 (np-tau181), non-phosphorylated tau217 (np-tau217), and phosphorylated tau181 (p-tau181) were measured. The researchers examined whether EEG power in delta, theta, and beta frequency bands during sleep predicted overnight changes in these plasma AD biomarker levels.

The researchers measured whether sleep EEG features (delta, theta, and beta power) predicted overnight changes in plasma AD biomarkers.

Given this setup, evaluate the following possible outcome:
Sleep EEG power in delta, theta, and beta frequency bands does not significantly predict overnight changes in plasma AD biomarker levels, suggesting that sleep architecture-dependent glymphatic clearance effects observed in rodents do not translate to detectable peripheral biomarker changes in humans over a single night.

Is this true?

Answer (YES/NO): NO